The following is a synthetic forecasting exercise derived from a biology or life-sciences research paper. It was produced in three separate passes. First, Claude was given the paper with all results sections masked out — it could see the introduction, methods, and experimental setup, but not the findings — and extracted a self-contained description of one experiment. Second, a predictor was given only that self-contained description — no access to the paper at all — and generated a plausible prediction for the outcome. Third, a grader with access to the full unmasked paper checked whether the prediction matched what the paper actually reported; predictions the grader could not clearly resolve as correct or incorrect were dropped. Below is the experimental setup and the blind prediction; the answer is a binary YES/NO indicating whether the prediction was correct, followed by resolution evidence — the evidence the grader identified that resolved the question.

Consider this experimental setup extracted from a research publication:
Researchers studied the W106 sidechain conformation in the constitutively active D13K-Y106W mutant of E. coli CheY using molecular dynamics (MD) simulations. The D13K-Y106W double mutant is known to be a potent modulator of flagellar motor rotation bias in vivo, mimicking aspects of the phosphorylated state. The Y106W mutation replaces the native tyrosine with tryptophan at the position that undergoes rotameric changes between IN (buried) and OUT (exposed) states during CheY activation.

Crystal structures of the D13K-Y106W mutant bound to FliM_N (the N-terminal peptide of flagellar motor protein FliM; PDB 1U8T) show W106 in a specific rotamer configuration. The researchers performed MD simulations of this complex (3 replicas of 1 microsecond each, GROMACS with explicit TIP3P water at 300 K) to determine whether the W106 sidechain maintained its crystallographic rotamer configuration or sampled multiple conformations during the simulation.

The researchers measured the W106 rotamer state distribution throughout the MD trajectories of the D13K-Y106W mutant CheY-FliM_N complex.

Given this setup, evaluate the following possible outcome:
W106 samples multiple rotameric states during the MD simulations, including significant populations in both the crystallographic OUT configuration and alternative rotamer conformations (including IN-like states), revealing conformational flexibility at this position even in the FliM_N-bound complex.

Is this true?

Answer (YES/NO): NO